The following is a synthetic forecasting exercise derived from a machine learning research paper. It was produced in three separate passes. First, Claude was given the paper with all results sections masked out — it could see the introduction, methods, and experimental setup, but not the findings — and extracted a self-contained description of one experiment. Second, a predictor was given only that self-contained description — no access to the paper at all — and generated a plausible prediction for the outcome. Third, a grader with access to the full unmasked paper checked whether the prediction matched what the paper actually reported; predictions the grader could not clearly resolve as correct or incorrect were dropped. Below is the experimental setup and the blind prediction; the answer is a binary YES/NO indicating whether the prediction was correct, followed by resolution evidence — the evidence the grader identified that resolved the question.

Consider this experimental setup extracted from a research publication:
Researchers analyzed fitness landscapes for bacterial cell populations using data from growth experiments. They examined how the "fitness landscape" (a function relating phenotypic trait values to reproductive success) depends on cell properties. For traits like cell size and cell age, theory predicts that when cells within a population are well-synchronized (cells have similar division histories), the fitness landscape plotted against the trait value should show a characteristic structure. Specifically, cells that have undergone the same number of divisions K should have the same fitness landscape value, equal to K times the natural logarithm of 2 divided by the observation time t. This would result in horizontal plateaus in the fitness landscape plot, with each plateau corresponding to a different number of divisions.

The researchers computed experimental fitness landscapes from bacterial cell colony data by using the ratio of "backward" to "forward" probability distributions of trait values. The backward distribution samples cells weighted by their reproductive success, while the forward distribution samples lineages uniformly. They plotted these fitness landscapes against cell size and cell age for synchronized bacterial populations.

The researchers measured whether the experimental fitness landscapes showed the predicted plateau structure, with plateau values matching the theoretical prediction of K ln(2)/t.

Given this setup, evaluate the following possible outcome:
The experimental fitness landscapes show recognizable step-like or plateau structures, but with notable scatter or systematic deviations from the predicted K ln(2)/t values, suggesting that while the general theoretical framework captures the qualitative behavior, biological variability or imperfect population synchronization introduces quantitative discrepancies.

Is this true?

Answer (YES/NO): NO